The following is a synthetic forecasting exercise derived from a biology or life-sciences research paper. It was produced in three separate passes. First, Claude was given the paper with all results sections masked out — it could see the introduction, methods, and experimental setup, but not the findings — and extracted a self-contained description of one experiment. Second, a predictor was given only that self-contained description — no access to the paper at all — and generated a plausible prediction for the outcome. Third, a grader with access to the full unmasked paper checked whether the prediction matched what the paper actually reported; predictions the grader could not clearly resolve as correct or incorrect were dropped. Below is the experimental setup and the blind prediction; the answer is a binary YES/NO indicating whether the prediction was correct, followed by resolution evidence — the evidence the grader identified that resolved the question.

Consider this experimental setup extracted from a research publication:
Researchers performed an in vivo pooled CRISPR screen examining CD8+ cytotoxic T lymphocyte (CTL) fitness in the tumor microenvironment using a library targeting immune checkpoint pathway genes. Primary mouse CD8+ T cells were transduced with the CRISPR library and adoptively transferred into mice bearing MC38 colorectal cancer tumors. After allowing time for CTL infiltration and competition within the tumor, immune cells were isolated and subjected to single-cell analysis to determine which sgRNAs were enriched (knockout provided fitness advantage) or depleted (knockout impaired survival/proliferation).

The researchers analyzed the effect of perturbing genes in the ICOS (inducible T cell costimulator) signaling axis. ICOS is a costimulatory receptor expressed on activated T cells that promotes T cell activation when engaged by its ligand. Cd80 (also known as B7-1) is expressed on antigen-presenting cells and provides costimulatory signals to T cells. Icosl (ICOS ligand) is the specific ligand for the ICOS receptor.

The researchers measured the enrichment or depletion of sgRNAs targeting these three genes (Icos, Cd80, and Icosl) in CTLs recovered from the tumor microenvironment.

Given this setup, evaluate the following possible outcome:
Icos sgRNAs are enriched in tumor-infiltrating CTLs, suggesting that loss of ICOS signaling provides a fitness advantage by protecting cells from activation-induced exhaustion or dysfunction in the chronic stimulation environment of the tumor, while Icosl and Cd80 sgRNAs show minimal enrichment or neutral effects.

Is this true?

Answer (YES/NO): NO